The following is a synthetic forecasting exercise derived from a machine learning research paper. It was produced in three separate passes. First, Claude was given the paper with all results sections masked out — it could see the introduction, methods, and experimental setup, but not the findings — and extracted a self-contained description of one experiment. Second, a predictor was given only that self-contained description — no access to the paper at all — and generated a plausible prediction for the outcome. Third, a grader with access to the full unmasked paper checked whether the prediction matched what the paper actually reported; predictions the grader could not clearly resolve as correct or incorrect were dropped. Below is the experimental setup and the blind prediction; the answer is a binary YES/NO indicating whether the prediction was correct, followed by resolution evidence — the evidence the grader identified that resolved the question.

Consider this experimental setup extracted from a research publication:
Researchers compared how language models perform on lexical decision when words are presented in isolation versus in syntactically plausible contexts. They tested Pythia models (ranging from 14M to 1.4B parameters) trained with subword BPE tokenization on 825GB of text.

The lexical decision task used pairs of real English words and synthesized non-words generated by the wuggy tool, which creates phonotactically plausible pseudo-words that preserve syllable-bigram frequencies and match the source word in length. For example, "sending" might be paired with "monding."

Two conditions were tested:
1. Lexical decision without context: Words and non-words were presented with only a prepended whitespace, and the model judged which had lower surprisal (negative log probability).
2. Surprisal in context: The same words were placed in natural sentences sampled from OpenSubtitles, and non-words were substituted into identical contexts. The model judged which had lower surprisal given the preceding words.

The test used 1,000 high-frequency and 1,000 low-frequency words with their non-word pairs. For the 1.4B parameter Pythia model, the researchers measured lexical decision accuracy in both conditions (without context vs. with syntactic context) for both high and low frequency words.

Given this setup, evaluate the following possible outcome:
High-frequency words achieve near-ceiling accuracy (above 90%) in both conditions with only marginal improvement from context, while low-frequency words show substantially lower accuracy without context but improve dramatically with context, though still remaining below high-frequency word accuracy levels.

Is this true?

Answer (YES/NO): NO